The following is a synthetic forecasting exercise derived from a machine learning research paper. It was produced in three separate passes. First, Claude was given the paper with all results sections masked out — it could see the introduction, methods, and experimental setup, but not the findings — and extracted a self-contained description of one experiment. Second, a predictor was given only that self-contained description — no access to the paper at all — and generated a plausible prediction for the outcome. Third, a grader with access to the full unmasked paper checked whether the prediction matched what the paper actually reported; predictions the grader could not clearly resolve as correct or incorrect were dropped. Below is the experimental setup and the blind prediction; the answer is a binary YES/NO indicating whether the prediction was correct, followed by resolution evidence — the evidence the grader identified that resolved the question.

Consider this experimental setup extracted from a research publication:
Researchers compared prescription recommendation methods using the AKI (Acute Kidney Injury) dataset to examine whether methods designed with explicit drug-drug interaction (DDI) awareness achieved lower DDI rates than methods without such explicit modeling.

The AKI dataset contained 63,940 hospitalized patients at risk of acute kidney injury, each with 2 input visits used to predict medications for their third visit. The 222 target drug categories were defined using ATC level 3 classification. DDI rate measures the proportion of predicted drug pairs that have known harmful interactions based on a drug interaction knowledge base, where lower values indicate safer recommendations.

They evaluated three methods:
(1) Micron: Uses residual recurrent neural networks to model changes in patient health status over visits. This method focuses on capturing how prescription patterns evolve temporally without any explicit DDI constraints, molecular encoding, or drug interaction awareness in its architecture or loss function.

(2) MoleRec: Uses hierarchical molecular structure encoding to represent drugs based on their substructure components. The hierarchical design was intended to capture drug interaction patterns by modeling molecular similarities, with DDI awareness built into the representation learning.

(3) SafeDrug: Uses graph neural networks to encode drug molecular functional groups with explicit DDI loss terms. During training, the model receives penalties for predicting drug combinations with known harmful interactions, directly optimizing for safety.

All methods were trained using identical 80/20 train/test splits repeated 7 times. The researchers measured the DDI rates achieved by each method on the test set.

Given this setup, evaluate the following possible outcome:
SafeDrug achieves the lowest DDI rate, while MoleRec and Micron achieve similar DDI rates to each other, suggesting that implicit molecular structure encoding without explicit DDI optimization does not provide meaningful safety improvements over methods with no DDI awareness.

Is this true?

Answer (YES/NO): NO